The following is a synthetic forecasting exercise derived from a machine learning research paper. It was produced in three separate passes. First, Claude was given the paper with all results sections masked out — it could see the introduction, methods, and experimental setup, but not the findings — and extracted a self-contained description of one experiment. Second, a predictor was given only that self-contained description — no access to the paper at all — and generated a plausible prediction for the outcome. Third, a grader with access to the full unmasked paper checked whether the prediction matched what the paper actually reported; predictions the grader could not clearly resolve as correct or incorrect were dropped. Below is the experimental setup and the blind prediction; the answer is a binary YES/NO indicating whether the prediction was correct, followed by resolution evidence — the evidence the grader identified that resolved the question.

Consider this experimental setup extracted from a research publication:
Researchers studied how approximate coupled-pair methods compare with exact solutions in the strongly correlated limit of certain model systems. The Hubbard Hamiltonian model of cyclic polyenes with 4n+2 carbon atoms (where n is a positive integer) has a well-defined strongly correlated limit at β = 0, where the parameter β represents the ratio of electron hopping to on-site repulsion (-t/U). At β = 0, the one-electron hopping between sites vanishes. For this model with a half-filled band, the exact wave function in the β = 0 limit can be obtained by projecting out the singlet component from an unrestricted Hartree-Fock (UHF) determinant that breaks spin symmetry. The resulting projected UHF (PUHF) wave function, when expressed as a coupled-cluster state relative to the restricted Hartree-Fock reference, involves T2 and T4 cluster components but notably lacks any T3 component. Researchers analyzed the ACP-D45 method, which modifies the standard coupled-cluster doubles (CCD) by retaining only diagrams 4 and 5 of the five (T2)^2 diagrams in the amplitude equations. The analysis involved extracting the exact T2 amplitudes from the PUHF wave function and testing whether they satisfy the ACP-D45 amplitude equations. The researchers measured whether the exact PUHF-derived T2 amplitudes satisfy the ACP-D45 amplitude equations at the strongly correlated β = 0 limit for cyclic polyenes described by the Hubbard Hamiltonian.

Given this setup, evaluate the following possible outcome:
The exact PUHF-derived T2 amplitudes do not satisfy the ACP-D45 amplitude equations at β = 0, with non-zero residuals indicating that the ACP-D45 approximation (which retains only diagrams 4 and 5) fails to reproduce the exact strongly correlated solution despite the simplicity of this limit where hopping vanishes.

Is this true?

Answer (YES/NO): NO